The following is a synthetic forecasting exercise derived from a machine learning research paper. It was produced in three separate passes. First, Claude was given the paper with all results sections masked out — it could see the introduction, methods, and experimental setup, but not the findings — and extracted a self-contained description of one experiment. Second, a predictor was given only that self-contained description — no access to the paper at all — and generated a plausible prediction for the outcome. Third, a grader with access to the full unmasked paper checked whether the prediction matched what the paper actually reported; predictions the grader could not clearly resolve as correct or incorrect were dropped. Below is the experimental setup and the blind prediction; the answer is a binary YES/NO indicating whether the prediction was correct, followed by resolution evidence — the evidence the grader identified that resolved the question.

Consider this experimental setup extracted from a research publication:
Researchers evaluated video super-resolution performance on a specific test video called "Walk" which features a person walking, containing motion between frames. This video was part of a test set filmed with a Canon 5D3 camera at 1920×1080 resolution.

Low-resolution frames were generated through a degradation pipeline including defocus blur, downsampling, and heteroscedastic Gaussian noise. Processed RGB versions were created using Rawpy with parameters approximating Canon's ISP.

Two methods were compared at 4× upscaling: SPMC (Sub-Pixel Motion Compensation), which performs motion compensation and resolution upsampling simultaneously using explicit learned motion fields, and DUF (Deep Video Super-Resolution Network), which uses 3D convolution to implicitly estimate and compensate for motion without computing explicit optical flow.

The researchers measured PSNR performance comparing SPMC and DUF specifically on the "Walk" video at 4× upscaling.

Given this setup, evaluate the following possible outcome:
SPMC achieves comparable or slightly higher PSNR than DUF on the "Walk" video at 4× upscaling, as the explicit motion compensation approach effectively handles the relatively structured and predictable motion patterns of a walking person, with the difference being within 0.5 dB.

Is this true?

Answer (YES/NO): NO